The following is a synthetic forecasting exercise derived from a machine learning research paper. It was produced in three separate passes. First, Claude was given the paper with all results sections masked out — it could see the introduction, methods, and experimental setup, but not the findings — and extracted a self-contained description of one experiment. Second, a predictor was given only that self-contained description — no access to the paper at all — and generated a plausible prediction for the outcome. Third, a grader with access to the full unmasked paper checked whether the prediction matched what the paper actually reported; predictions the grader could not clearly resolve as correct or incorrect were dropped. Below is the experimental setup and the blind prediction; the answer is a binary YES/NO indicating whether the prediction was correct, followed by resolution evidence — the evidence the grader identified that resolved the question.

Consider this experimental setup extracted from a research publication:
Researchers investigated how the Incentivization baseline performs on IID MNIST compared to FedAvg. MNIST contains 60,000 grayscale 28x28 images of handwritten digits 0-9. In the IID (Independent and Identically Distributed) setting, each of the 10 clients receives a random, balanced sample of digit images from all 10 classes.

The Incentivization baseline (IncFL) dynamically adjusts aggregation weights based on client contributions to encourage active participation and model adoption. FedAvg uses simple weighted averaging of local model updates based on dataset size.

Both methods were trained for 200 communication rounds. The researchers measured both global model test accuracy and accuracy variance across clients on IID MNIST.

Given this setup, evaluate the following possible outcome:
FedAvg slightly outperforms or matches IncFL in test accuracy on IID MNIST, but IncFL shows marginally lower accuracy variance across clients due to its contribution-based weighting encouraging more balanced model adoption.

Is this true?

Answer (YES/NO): NO